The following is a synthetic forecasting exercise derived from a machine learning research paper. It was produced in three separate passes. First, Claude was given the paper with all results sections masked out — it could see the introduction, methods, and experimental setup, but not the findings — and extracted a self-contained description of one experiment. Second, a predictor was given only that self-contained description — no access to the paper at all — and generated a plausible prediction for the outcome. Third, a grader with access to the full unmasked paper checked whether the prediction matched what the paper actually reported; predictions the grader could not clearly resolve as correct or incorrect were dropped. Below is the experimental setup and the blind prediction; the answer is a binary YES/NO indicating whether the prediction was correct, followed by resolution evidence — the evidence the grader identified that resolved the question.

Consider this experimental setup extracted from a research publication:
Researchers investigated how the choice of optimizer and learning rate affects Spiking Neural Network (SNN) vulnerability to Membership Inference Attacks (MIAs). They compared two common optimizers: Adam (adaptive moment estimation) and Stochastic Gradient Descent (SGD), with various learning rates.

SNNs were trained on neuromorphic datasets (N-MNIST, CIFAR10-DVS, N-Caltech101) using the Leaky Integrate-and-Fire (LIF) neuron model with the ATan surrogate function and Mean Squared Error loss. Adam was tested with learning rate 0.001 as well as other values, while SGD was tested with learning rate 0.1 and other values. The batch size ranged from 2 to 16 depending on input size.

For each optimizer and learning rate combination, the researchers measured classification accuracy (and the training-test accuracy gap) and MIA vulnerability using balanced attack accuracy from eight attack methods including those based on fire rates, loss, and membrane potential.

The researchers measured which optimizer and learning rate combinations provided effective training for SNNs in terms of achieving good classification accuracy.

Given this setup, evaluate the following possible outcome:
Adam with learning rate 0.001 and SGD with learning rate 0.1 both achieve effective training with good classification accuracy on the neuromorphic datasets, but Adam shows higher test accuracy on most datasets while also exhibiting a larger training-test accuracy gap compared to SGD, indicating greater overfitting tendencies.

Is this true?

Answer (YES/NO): NO